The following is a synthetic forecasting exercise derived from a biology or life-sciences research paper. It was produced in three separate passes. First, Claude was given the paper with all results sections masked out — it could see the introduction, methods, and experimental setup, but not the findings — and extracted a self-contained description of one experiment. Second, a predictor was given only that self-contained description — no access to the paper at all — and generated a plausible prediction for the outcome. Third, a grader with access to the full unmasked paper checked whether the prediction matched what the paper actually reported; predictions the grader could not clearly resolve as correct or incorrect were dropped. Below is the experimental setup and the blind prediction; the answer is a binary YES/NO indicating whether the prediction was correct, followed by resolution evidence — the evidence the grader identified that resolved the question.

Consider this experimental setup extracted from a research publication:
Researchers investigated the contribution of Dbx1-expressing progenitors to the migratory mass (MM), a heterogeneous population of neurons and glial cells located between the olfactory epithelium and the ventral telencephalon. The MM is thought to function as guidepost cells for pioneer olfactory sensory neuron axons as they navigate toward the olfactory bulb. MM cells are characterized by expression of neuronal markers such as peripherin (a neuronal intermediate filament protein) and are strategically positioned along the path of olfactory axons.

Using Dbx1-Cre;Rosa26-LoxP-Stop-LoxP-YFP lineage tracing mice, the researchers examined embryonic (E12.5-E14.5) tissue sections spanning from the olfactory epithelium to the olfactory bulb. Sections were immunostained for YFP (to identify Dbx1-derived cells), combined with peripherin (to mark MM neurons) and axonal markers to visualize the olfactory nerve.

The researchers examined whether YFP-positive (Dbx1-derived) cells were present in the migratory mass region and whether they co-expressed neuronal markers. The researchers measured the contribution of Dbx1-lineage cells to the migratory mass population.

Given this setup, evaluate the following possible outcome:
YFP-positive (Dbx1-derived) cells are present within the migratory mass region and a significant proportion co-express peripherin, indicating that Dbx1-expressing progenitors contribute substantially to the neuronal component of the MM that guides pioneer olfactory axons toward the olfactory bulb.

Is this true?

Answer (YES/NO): NO